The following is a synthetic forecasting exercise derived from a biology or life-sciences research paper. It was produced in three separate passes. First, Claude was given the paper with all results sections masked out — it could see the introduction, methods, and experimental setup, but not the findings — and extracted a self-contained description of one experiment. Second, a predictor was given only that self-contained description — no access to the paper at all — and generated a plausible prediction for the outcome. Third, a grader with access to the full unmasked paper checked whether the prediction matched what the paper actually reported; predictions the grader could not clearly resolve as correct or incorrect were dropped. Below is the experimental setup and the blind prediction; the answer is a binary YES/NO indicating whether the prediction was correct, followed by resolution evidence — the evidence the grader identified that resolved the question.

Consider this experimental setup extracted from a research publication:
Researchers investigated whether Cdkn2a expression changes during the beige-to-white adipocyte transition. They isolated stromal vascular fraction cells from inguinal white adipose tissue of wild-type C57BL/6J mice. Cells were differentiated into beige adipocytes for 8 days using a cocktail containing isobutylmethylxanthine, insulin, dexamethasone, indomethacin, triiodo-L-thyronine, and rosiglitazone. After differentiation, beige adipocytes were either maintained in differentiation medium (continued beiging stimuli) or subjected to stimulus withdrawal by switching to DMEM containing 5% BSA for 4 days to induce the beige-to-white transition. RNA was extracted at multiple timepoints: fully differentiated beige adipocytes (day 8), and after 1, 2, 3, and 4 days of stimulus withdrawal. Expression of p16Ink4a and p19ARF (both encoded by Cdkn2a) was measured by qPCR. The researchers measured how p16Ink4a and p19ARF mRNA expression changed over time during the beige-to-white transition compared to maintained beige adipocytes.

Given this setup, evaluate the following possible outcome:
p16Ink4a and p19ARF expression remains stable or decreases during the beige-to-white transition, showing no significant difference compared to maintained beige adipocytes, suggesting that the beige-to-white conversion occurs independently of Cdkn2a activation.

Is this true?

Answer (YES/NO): NO